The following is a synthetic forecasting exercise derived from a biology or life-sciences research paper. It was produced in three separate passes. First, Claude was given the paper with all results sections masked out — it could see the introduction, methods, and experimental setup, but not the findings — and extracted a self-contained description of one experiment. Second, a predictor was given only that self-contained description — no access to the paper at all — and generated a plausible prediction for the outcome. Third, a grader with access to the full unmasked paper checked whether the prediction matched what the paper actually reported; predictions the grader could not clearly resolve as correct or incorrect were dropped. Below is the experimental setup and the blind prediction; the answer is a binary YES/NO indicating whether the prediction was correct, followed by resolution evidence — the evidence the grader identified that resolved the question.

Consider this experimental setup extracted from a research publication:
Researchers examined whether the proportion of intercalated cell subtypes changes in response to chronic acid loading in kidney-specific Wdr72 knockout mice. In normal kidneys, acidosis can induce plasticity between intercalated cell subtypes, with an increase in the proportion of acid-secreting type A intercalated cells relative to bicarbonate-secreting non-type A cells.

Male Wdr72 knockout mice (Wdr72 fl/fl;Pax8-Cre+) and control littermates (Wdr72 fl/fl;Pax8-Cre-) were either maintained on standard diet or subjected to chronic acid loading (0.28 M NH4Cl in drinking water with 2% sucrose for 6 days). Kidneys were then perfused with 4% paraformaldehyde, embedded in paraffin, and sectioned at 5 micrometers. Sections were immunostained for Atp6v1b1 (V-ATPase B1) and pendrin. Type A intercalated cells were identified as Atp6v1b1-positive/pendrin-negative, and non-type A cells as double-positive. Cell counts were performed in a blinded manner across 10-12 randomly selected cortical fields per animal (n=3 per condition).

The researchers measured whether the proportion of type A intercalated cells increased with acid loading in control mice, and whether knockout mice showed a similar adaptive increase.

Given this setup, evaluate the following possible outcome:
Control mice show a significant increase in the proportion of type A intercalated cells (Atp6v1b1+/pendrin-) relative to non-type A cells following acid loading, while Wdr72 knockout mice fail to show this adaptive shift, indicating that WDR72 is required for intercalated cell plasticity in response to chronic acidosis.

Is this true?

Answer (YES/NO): YES